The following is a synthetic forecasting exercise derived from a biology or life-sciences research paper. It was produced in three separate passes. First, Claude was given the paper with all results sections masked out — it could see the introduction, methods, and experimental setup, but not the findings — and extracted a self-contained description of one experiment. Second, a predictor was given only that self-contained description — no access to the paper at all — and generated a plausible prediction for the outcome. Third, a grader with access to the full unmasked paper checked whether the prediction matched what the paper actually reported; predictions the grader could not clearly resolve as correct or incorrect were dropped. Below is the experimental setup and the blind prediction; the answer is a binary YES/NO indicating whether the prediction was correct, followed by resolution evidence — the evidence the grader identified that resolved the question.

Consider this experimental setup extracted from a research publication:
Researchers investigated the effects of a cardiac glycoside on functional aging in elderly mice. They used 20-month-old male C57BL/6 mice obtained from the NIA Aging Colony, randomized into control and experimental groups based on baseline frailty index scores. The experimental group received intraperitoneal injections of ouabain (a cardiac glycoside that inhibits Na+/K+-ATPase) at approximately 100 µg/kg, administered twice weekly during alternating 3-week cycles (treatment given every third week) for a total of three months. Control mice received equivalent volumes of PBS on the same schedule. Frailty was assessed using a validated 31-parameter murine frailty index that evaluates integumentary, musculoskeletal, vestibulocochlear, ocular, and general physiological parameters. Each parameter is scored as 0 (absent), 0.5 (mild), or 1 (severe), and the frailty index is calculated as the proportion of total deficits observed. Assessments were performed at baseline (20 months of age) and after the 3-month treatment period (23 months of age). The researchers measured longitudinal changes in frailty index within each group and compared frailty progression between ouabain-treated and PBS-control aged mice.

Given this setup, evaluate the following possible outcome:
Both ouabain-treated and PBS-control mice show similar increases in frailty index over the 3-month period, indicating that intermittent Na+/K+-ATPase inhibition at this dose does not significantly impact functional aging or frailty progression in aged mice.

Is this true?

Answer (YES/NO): NO